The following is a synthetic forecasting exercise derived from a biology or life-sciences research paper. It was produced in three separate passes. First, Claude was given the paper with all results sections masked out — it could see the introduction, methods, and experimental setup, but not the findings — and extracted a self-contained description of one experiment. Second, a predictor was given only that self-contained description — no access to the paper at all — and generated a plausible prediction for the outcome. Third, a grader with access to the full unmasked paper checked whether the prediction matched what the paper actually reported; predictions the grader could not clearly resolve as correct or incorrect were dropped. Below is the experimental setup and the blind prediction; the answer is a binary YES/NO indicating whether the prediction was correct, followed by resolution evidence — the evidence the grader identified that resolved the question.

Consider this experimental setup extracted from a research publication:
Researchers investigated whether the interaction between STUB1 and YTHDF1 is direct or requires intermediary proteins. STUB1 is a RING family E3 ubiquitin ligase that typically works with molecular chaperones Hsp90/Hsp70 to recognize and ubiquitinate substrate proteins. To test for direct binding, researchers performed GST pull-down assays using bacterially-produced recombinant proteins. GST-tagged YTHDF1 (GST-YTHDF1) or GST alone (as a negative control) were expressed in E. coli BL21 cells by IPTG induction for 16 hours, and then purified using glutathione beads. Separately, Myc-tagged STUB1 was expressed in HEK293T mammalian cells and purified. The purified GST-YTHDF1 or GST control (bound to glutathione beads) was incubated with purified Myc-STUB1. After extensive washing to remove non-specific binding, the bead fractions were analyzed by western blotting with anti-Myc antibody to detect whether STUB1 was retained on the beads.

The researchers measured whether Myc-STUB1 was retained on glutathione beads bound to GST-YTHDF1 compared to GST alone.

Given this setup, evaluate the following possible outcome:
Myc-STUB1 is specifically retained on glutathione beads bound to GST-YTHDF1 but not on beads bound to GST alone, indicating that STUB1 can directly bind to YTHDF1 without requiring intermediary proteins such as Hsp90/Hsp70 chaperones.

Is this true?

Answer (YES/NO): YES